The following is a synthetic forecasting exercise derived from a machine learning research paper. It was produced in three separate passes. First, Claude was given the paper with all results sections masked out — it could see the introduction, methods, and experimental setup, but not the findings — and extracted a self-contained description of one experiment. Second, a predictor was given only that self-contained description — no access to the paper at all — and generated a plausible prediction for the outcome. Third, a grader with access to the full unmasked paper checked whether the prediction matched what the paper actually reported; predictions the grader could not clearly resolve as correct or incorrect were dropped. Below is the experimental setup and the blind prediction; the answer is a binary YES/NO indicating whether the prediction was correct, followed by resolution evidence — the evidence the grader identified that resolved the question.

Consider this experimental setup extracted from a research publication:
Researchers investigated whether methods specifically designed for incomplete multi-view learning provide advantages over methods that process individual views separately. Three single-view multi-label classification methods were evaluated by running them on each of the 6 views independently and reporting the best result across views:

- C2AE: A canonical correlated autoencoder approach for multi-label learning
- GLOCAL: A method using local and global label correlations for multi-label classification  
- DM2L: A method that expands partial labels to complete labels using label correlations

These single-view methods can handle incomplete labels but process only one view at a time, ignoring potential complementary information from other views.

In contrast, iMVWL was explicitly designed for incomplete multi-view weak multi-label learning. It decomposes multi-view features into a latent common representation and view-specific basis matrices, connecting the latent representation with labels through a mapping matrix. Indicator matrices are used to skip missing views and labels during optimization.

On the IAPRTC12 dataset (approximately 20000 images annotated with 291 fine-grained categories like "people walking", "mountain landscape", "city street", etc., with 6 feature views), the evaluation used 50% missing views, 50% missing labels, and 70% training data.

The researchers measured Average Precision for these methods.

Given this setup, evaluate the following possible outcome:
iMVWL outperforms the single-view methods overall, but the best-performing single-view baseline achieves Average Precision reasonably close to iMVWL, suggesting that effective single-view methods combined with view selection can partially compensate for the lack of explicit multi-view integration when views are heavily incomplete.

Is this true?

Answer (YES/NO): NO